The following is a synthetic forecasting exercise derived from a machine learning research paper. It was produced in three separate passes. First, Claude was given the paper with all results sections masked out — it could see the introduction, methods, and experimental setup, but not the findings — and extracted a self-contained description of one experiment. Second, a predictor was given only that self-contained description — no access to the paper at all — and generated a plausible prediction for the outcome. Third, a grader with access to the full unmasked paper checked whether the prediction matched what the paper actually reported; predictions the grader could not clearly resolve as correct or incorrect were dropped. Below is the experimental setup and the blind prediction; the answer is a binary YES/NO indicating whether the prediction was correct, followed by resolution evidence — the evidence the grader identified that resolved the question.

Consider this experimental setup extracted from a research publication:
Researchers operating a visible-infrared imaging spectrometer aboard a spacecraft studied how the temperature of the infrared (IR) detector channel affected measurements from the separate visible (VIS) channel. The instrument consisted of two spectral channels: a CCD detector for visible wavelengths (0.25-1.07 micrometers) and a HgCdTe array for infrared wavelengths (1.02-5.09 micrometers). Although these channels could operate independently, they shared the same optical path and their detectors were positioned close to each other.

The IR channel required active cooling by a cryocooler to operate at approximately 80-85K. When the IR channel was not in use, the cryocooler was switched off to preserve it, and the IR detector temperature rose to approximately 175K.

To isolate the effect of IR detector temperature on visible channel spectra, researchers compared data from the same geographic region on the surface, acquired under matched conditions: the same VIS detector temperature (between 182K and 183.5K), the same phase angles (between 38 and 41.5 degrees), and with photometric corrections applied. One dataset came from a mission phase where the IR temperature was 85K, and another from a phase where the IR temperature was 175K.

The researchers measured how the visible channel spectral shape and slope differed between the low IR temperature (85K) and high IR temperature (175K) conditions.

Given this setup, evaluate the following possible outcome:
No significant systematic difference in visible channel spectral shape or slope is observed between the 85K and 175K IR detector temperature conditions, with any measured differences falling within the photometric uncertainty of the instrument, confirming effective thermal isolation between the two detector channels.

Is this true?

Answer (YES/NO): NO